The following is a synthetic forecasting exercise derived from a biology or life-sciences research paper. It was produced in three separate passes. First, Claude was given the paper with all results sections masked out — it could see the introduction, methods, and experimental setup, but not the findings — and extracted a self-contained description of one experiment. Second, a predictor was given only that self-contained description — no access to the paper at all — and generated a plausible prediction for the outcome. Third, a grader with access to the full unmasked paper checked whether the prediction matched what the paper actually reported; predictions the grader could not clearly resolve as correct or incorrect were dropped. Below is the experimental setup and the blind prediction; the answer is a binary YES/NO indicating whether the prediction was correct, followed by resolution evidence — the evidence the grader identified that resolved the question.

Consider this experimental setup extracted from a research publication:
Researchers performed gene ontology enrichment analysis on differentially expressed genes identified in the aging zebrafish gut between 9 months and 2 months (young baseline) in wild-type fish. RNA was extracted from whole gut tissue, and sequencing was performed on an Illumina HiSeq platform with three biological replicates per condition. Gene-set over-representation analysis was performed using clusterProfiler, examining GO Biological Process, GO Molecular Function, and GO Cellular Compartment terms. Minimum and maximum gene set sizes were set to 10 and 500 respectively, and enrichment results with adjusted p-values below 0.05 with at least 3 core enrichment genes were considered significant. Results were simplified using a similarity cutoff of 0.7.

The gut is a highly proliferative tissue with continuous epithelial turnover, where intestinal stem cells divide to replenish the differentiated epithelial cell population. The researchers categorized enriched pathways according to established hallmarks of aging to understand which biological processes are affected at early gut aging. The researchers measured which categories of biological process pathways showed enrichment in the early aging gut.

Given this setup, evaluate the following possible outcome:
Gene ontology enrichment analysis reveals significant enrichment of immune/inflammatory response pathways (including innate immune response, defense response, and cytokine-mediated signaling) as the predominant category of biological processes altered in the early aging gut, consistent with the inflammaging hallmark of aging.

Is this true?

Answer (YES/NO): NO